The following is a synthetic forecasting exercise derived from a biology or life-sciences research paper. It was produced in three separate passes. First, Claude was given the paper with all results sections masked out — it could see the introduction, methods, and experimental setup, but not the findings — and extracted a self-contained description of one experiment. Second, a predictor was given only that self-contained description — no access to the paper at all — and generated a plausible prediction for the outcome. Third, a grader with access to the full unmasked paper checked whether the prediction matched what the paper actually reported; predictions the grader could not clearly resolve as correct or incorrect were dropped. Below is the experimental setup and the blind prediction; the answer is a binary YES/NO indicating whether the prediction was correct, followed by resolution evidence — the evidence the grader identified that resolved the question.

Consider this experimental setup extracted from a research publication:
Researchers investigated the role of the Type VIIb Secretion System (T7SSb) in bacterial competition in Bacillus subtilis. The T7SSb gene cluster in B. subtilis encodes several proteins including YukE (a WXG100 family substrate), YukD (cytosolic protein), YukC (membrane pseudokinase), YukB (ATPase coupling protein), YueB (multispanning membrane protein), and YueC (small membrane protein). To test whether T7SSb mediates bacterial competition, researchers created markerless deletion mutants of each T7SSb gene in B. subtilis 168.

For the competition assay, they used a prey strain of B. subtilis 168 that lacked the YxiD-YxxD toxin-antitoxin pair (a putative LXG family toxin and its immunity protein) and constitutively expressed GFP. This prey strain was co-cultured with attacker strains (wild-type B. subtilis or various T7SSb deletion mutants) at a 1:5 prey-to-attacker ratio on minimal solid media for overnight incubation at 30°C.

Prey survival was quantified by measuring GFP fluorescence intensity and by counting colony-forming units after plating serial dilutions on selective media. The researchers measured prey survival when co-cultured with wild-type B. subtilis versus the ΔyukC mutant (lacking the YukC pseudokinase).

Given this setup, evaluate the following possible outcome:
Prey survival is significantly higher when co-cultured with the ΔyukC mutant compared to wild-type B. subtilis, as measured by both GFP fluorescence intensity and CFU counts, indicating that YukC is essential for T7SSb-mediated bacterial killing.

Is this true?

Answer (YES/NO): YES